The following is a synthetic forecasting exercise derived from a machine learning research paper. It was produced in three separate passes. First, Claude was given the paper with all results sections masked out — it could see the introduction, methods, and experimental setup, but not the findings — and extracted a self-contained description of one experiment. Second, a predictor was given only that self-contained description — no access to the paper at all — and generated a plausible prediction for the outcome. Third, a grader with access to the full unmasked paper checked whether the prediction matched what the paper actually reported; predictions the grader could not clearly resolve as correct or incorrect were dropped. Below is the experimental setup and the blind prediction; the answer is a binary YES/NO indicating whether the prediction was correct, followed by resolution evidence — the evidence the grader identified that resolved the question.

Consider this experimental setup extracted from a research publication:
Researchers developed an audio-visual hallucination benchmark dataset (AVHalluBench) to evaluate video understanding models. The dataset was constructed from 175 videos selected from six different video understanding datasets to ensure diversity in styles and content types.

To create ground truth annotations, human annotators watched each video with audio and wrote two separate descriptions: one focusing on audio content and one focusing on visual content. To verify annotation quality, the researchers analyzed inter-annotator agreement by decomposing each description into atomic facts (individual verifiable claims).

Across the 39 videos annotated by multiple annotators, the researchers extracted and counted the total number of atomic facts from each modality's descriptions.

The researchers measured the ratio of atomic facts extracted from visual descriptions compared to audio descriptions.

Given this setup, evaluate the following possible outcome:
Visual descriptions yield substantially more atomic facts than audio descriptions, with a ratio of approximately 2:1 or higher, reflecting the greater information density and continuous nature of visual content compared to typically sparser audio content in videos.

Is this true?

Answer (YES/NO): YES